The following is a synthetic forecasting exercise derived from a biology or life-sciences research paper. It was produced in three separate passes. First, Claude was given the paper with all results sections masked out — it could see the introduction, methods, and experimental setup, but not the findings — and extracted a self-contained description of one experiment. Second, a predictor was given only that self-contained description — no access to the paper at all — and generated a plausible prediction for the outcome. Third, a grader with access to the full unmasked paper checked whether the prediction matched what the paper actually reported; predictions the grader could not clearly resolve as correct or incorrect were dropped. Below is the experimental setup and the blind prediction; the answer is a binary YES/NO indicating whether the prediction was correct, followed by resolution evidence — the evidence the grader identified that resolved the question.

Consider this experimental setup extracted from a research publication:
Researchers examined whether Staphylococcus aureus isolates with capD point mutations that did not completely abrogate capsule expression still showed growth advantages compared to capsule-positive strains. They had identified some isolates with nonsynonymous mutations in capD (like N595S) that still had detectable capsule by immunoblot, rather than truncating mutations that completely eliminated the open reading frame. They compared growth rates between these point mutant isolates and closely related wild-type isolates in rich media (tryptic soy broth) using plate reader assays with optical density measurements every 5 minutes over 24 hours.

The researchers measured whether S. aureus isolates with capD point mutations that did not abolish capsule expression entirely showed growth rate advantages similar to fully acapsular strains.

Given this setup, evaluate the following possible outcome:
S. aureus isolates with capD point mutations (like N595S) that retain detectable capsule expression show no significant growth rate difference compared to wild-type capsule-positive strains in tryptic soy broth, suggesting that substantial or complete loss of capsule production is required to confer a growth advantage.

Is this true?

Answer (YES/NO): YES